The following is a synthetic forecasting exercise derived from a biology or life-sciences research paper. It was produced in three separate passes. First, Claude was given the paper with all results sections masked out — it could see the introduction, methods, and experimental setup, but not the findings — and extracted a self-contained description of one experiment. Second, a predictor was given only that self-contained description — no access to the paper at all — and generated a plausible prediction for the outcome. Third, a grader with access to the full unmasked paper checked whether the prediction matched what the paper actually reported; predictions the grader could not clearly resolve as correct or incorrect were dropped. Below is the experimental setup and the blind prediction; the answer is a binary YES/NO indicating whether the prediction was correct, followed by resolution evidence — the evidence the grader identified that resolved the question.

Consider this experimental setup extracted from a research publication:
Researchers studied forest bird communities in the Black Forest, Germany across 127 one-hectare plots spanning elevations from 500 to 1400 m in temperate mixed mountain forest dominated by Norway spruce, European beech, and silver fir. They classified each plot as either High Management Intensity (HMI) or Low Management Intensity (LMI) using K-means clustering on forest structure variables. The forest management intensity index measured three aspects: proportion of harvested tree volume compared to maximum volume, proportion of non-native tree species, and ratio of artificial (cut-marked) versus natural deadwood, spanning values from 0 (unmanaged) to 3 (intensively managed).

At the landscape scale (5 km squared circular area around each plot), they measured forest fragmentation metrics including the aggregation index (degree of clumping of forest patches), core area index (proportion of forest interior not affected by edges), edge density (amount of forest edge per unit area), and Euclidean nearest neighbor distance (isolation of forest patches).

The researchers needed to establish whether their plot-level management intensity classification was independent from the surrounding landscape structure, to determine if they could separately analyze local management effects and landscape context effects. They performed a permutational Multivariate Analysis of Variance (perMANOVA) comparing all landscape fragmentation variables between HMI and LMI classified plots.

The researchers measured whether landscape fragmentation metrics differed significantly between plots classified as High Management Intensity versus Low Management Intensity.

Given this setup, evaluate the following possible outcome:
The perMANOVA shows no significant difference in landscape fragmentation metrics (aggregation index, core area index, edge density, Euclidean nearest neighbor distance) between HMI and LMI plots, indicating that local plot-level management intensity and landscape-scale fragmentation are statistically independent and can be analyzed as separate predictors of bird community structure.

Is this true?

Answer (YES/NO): YES